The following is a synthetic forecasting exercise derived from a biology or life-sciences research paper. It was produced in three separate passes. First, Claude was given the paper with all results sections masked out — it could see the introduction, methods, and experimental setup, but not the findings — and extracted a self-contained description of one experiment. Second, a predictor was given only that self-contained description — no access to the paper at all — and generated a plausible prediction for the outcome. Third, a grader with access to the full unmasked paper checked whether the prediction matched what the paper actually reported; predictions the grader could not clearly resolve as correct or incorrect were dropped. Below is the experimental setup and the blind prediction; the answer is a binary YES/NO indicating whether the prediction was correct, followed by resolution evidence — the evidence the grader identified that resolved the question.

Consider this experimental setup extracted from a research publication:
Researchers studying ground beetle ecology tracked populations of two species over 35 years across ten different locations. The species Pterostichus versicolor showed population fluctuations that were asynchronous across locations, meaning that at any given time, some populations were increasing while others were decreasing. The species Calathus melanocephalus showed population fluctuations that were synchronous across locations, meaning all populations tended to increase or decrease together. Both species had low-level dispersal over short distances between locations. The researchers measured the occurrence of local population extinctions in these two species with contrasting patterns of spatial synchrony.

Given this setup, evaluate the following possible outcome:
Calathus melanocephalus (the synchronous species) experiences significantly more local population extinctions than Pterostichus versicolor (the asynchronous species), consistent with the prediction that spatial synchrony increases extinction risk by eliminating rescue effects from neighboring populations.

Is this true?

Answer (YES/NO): YES